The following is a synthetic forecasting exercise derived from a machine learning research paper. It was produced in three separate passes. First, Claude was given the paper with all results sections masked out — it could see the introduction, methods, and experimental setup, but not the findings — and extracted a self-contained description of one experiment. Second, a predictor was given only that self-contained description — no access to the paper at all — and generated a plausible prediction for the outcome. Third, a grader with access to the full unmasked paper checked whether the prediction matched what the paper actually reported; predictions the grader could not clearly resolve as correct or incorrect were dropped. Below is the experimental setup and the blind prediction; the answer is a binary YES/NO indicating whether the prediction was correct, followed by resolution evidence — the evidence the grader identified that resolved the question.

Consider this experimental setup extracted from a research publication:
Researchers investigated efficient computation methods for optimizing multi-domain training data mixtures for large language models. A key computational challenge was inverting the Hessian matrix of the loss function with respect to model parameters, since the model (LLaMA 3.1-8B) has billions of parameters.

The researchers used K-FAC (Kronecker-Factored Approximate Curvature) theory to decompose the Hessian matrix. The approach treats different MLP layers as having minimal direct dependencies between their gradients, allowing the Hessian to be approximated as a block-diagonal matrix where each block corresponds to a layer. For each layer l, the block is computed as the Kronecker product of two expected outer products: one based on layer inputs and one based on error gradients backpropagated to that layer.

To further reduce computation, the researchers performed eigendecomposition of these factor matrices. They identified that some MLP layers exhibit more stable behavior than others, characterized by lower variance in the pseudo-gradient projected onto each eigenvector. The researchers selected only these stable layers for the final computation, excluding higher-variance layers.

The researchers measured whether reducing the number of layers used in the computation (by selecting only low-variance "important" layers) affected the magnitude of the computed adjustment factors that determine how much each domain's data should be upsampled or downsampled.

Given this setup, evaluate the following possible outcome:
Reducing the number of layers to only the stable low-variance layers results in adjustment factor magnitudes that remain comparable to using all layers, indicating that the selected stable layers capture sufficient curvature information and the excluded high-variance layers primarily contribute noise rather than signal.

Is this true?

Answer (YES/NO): NO